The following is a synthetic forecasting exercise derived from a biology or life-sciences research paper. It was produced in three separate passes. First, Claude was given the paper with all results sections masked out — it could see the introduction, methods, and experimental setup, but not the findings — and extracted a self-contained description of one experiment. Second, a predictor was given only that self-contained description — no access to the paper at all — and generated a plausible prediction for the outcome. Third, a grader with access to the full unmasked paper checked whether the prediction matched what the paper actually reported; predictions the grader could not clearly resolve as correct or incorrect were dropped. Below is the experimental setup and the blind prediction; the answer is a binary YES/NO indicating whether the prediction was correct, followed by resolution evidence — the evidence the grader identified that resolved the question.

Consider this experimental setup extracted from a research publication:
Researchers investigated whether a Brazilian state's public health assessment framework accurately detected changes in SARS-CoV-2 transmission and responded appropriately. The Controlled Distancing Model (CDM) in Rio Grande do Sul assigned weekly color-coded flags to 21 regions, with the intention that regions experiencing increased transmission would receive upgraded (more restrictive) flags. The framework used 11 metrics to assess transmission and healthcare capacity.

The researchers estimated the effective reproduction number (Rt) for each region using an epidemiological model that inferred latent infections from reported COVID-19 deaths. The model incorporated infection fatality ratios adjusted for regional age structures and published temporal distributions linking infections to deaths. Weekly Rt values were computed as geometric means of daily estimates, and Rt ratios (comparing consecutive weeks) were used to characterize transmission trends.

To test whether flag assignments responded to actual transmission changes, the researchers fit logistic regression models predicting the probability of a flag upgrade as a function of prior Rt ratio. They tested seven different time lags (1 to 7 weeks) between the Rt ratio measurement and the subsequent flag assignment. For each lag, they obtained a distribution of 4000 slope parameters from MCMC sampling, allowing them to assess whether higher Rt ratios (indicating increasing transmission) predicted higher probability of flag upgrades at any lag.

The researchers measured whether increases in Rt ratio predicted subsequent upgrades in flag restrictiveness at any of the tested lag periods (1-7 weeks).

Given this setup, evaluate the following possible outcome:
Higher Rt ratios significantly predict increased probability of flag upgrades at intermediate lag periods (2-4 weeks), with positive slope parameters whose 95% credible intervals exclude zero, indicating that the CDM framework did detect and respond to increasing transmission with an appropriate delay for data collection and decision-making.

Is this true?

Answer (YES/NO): NO